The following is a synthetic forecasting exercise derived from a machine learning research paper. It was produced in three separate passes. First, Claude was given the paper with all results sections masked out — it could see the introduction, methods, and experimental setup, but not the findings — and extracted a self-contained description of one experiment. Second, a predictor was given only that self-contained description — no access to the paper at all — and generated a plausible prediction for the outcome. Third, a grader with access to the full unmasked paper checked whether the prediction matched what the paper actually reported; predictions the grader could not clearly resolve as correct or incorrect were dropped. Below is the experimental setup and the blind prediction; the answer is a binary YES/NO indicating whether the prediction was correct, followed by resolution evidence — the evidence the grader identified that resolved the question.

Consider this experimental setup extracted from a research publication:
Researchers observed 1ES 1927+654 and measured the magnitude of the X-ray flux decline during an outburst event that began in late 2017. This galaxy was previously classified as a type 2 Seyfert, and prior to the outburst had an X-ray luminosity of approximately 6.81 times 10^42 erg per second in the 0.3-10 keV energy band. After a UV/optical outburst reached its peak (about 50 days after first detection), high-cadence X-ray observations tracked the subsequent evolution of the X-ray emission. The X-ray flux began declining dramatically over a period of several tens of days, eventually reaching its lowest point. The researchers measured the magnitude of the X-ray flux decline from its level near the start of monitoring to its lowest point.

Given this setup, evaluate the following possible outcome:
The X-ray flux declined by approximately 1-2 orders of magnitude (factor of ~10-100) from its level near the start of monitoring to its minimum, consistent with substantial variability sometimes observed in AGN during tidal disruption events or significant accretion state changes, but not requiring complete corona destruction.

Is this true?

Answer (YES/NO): NO